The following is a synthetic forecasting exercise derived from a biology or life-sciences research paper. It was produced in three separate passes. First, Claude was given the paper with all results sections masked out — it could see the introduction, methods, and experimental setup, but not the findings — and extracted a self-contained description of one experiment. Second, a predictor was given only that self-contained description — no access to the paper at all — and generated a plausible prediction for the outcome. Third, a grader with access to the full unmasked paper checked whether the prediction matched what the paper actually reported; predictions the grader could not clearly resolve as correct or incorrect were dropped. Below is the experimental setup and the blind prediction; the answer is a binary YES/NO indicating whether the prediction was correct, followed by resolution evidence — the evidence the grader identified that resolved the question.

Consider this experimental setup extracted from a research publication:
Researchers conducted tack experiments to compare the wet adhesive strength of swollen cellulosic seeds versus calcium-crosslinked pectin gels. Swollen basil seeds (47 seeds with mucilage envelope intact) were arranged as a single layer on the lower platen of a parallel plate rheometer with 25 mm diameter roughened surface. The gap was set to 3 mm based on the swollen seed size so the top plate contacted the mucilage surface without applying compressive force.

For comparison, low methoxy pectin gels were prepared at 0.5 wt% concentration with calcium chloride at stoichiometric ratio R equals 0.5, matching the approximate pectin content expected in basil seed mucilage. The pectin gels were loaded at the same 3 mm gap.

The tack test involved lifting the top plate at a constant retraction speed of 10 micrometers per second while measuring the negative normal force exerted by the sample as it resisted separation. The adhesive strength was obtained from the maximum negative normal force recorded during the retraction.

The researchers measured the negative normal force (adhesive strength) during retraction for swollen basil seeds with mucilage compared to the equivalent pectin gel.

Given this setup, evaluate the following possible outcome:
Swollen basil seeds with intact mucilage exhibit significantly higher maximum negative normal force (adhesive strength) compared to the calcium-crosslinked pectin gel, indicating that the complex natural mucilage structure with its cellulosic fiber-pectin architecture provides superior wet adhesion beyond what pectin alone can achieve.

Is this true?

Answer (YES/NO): YES